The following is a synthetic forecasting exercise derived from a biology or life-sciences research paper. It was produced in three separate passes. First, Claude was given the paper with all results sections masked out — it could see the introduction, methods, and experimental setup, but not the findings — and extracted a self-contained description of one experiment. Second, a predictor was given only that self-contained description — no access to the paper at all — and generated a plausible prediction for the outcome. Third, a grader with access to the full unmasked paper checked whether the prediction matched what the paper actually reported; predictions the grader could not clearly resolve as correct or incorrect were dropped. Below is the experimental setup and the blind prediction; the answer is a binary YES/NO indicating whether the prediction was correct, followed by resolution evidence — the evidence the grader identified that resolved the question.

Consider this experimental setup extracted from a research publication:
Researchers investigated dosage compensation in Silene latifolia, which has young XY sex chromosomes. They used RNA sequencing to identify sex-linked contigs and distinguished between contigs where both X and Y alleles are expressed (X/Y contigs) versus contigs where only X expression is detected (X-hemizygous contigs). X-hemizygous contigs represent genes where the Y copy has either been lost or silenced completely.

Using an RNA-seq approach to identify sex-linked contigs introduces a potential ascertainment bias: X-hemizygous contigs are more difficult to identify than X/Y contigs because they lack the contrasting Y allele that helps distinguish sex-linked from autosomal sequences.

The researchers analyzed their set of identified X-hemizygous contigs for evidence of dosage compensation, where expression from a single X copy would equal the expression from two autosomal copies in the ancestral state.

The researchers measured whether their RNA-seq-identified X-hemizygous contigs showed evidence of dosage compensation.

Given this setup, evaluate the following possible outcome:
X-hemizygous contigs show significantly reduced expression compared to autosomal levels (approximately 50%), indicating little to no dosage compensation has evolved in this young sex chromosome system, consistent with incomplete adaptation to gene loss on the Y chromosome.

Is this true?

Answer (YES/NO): NO